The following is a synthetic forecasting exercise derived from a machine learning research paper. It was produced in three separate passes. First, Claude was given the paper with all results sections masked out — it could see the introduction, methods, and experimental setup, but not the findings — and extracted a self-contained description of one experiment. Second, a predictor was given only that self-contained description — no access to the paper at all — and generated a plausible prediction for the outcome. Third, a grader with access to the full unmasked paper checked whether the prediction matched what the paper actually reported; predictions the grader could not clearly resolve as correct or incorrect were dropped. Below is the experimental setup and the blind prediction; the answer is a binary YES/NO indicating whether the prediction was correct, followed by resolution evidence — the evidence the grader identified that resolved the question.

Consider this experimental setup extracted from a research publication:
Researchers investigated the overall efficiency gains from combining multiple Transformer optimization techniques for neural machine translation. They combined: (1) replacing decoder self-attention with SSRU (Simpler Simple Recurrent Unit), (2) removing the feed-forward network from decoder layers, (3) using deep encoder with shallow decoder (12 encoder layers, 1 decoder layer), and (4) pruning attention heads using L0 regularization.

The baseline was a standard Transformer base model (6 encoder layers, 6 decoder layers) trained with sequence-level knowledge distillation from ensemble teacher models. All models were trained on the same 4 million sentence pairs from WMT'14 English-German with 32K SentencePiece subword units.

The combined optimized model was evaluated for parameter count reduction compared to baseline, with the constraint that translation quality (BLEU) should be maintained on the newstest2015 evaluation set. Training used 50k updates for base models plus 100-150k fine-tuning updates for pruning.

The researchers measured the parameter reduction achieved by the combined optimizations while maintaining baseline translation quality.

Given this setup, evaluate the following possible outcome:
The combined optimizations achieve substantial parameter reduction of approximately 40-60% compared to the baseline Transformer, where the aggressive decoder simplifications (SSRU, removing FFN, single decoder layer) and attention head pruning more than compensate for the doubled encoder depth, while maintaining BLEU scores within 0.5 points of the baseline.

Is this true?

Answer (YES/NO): NO